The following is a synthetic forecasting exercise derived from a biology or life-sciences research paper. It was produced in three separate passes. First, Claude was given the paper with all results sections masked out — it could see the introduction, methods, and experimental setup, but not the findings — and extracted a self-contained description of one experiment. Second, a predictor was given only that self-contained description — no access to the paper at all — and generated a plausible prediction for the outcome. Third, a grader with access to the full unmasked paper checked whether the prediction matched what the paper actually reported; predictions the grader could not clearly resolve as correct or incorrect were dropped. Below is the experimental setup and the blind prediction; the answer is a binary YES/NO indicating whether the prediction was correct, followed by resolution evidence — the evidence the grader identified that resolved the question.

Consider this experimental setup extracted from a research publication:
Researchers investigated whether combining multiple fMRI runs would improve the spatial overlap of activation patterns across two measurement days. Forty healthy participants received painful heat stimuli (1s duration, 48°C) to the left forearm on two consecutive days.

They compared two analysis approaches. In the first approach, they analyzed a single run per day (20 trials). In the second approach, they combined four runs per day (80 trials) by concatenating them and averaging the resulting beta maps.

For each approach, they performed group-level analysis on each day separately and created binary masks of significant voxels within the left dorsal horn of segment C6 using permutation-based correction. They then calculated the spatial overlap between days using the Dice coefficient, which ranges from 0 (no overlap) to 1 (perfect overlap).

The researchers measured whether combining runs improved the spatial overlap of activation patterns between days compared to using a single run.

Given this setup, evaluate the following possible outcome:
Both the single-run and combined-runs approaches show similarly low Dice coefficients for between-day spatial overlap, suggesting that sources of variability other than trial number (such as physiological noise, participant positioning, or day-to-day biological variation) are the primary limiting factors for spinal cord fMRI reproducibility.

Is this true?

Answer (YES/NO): NO